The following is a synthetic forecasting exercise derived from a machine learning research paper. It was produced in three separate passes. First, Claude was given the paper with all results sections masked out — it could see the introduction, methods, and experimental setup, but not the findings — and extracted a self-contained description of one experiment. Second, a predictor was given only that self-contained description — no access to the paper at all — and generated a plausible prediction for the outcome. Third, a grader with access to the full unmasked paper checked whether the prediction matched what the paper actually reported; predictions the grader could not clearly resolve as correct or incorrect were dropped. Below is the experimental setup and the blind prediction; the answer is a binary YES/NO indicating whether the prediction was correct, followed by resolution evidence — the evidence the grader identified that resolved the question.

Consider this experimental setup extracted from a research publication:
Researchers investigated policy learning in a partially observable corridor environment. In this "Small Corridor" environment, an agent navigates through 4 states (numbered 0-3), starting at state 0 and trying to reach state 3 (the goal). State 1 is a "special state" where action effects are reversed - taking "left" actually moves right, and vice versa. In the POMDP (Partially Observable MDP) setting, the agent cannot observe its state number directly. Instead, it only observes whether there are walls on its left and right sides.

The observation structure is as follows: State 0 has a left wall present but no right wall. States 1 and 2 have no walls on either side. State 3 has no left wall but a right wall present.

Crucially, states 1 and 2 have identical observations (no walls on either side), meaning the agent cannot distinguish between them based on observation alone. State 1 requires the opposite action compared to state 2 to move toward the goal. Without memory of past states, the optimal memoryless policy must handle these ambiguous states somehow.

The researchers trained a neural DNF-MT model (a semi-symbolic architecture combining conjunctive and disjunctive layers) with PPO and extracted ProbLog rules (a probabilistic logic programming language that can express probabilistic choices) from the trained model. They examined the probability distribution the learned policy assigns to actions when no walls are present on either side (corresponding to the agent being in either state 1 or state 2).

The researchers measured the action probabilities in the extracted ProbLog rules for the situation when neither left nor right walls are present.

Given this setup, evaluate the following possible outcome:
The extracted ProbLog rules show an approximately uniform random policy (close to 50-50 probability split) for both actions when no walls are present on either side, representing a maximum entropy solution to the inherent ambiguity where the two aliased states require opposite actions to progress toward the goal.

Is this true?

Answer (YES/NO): YES